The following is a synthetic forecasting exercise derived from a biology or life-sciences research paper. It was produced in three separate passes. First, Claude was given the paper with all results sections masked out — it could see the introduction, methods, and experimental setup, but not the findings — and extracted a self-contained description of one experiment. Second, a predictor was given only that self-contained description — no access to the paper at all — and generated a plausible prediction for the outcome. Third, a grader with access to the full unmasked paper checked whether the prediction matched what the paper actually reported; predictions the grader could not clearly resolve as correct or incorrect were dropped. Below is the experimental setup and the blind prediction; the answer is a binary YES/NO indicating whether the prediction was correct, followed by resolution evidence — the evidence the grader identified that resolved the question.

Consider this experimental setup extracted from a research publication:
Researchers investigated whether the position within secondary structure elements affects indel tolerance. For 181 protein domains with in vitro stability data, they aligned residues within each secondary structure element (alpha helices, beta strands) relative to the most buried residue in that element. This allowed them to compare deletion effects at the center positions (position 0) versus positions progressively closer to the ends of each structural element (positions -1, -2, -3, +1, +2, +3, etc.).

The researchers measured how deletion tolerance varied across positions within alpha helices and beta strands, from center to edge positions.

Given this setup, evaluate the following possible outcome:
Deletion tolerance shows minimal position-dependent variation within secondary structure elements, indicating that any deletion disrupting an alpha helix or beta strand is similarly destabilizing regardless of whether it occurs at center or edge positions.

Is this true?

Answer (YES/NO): NO